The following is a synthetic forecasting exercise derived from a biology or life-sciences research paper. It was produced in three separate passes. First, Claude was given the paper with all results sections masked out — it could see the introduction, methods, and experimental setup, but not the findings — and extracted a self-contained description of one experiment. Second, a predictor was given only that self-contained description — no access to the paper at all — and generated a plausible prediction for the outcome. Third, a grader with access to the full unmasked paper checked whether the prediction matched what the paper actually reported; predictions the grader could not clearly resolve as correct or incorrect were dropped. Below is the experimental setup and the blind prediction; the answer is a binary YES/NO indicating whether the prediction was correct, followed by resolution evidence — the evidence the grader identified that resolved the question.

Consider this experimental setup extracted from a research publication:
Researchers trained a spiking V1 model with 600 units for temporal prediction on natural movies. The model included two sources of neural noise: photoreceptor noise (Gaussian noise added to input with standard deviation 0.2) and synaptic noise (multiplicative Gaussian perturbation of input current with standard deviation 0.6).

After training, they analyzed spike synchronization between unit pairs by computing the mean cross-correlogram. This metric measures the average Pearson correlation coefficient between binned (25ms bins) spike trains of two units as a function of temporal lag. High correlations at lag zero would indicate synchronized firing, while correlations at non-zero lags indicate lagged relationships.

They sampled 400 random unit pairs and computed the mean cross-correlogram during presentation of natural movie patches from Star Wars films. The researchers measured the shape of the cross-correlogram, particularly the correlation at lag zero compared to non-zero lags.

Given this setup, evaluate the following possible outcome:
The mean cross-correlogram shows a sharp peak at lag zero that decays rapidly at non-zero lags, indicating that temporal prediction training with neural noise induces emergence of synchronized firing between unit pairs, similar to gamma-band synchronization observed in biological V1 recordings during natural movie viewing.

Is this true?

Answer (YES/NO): NO